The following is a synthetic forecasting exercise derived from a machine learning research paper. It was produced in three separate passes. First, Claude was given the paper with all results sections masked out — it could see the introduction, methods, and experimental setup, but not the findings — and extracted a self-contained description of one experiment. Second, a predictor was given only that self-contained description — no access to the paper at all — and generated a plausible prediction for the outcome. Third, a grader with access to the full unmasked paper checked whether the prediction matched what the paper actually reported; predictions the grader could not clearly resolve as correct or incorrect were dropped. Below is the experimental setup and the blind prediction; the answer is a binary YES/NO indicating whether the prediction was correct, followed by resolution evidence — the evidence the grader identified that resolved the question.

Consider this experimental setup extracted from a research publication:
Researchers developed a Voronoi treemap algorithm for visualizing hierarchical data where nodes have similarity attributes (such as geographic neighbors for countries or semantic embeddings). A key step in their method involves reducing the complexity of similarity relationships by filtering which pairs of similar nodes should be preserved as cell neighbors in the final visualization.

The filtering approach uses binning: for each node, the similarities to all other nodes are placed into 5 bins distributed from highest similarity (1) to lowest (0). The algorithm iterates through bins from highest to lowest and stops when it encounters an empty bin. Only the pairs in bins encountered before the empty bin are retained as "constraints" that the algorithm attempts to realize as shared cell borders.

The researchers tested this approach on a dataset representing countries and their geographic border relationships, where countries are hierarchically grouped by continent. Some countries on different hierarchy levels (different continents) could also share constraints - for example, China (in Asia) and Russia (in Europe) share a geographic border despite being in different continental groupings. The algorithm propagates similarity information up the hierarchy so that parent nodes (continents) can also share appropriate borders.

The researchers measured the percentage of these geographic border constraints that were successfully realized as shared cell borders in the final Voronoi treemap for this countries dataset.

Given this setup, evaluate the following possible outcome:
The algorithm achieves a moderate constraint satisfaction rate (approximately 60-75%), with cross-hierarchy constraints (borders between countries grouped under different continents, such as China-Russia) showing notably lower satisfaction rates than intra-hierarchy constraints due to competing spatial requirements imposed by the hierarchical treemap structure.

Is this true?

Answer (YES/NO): NO